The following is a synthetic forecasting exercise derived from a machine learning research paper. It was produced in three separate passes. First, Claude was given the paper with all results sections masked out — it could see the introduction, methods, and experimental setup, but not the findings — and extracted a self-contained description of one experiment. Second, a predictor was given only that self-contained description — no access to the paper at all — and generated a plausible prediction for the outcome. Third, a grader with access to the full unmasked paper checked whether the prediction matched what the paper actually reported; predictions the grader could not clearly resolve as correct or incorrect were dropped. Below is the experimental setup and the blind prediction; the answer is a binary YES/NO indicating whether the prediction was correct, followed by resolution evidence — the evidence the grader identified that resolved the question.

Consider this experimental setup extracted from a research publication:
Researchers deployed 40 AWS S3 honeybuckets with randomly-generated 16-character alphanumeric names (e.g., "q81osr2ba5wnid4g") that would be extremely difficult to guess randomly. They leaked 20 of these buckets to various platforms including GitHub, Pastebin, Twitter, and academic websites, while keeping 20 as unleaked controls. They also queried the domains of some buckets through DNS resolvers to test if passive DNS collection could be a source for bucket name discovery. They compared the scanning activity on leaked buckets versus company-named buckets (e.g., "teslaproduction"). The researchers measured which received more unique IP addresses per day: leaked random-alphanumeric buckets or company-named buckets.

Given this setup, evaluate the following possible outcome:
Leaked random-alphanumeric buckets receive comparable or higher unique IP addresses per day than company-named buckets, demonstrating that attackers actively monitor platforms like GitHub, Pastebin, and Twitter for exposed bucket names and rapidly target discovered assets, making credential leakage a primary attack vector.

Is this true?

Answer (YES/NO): NO